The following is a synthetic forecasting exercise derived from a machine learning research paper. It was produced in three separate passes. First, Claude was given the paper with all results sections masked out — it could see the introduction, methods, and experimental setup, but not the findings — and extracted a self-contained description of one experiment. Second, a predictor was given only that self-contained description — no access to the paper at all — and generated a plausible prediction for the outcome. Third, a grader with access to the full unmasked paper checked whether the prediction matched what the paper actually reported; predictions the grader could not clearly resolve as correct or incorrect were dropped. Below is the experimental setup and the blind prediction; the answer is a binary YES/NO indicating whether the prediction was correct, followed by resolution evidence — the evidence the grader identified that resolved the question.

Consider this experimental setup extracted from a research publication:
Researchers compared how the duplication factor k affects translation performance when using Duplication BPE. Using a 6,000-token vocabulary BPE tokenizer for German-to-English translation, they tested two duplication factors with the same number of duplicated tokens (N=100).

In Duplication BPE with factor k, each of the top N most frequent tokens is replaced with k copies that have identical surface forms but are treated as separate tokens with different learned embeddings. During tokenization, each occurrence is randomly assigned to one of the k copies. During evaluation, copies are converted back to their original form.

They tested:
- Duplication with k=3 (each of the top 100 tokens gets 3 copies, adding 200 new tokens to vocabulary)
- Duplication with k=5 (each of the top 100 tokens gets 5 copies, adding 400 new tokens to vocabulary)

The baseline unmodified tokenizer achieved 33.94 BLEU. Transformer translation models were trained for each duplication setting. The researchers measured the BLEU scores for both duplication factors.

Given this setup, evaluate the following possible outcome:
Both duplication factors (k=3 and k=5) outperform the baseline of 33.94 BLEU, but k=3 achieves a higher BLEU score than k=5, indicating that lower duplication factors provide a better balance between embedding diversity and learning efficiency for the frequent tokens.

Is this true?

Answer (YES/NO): NO